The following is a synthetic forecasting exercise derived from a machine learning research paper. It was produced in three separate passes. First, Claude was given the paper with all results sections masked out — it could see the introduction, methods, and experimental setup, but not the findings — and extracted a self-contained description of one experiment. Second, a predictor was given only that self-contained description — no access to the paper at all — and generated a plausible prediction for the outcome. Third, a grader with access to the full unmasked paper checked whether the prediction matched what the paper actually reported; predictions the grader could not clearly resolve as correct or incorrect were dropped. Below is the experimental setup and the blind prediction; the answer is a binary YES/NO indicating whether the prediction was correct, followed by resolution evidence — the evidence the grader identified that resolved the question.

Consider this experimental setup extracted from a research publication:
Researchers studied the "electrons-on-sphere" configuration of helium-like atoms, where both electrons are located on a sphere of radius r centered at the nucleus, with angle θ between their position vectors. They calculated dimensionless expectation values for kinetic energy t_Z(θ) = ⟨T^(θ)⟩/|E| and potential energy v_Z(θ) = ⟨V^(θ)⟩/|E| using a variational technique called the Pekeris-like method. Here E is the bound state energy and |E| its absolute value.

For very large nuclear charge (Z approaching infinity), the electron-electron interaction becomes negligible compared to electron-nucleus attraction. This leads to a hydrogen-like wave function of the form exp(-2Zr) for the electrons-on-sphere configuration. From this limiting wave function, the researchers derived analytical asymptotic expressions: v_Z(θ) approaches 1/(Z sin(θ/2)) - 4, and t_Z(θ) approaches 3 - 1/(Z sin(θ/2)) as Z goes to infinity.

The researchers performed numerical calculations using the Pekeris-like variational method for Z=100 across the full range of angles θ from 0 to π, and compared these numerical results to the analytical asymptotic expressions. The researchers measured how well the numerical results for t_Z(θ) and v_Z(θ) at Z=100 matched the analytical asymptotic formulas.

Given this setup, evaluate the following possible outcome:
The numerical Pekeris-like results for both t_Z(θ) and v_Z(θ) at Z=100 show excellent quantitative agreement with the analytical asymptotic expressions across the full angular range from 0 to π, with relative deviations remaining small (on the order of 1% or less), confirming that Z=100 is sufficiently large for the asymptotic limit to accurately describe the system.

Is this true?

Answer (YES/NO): YES